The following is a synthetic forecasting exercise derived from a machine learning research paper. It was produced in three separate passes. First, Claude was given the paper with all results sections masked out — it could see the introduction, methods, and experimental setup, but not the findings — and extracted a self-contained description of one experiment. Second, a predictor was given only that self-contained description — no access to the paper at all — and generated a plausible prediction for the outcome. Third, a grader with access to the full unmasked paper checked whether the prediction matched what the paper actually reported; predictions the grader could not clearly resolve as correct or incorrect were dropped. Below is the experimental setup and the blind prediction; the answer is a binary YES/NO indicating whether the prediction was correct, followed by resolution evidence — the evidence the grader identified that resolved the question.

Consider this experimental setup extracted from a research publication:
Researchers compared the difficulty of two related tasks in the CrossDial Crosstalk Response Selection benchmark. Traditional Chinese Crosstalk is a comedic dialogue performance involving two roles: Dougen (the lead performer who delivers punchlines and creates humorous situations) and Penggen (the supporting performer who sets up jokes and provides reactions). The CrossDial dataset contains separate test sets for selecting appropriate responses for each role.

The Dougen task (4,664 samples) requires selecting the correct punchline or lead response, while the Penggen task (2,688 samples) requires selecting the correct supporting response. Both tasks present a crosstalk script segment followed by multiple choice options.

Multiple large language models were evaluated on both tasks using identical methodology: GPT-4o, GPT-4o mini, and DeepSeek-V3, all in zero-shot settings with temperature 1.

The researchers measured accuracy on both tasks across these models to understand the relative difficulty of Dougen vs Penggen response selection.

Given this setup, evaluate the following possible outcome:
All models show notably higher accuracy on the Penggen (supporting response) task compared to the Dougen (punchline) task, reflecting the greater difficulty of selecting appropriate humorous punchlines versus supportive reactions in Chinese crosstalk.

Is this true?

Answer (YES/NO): NO